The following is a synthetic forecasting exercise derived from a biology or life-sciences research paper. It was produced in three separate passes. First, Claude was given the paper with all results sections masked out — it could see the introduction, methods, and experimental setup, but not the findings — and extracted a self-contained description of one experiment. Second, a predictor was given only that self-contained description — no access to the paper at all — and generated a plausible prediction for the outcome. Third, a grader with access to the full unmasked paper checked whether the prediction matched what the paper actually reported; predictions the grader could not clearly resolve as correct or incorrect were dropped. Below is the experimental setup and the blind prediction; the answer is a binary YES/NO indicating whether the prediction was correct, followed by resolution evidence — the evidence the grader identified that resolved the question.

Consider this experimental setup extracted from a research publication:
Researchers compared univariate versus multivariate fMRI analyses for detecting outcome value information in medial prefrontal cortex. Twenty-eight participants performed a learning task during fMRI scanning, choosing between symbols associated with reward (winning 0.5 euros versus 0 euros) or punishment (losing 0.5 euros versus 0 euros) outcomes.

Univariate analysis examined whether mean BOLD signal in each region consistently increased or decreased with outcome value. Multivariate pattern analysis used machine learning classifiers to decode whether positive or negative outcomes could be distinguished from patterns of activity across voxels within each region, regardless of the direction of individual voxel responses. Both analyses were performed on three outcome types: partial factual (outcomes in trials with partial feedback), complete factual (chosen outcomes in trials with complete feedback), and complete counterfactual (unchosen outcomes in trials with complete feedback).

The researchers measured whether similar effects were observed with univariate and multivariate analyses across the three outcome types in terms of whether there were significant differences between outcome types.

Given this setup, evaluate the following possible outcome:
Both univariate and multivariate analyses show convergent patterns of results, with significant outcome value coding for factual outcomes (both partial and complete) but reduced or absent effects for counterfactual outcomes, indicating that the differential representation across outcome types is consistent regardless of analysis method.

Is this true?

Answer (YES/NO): NO